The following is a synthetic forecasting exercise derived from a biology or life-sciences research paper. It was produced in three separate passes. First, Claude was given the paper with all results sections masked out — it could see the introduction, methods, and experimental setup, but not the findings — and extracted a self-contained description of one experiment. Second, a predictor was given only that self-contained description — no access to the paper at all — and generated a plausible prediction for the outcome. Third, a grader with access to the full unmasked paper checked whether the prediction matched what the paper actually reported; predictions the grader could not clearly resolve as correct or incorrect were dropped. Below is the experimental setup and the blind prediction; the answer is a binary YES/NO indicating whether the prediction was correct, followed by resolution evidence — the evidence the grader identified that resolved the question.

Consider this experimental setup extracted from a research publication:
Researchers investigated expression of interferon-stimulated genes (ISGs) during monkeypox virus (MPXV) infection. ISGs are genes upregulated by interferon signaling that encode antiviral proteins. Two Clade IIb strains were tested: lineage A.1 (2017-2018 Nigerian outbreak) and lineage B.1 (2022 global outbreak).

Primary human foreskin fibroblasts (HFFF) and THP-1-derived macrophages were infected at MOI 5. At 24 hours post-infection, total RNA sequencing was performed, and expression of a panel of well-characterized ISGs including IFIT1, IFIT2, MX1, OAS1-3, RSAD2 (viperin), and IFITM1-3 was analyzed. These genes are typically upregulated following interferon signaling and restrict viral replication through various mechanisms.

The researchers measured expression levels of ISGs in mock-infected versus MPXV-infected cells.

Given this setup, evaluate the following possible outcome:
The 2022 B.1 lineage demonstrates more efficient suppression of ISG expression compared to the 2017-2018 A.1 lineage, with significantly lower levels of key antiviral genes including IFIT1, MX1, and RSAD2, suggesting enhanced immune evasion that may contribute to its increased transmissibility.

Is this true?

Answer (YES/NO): NO